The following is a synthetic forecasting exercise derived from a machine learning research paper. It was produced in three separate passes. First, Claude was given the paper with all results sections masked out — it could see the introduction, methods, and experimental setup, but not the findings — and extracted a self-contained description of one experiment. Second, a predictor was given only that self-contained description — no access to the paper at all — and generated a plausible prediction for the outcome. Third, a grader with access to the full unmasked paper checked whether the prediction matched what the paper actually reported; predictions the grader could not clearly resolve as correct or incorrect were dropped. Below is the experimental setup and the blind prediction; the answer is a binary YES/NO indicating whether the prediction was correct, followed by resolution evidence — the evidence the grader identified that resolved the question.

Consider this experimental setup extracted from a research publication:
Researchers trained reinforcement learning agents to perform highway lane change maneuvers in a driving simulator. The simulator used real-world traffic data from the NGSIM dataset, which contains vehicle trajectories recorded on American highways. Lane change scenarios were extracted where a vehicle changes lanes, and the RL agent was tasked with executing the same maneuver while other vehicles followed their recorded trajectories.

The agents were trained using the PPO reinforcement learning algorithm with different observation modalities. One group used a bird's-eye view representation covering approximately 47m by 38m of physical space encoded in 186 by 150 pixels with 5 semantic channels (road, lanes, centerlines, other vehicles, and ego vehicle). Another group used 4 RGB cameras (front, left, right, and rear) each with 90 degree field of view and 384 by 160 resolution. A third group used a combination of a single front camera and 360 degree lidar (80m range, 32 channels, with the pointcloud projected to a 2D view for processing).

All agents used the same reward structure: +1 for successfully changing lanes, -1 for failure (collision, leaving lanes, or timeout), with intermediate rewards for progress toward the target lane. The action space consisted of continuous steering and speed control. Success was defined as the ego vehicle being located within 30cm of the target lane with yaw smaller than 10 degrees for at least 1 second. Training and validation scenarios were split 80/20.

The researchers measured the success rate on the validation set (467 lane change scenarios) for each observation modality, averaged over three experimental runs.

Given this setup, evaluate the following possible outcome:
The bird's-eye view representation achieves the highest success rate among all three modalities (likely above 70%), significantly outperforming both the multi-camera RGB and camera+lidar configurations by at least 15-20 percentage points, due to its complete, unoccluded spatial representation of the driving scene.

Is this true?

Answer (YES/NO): NO